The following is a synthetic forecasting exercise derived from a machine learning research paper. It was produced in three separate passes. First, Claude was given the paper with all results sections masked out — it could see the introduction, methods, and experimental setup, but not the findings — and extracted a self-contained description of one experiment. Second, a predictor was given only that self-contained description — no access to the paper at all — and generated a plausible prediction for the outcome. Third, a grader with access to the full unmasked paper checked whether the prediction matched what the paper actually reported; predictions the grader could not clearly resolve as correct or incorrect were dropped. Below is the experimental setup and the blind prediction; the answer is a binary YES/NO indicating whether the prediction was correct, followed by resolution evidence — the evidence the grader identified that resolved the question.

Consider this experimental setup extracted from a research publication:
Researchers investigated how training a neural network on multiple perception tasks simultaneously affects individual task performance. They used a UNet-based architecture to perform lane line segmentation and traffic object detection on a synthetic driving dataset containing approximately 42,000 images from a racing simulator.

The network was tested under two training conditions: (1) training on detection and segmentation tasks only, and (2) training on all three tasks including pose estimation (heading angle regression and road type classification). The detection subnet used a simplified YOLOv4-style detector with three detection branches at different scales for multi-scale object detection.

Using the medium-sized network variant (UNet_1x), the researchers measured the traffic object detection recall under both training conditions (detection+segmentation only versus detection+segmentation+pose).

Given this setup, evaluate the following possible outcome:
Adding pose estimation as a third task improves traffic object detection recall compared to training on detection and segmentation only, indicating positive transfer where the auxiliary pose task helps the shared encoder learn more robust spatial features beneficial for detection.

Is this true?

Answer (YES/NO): NO